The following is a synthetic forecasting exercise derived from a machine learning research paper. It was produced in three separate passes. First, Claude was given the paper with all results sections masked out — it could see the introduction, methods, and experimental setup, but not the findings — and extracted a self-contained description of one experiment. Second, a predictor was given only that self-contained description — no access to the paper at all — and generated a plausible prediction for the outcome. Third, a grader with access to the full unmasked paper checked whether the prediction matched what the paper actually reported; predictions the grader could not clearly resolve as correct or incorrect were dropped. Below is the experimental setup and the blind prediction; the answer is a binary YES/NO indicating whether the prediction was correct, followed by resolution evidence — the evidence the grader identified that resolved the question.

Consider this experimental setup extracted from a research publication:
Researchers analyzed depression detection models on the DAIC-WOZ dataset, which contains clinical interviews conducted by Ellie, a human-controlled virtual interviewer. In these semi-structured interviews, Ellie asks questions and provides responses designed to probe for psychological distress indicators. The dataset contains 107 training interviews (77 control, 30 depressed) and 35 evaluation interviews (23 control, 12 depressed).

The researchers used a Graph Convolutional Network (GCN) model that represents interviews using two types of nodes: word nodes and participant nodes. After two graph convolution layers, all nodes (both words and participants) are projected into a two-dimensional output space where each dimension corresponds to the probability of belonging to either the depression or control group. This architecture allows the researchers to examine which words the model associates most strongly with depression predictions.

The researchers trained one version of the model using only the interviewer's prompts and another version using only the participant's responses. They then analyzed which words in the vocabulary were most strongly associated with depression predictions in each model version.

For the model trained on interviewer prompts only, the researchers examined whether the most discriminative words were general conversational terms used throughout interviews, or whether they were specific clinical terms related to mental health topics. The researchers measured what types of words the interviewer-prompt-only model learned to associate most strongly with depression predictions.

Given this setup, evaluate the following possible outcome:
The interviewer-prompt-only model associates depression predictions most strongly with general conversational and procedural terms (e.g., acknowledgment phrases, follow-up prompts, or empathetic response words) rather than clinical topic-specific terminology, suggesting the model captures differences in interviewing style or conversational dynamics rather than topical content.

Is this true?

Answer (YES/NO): NO